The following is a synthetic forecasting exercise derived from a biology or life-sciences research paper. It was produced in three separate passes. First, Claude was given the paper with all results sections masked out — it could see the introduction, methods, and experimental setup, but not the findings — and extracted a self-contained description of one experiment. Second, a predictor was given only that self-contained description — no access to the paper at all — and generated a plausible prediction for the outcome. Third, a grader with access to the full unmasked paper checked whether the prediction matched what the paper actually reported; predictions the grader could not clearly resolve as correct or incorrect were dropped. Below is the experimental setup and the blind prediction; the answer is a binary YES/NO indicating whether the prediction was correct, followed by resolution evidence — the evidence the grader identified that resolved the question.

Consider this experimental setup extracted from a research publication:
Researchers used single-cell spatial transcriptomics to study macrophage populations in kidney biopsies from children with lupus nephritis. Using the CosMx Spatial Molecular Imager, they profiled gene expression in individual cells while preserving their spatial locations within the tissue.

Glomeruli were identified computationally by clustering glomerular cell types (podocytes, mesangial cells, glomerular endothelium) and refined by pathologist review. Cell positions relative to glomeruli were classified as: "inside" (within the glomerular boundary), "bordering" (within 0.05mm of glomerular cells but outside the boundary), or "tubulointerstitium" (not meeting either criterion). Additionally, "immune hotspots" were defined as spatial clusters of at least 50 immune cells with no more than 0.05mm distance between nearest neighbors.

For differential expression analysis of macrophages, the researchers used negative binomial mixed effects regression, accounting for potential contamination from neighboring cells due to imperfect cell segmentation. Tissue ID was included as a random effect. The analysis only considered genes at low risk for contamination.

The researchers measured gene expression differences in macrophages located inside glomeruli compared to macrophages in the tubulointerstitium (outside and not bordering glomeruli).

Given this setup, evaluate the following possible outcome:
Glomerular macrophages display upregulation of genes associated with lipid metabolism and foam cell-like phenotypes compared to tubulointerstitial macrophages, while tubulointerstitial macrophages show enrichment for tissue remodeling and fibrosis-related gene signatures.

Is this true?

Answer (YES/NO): NO